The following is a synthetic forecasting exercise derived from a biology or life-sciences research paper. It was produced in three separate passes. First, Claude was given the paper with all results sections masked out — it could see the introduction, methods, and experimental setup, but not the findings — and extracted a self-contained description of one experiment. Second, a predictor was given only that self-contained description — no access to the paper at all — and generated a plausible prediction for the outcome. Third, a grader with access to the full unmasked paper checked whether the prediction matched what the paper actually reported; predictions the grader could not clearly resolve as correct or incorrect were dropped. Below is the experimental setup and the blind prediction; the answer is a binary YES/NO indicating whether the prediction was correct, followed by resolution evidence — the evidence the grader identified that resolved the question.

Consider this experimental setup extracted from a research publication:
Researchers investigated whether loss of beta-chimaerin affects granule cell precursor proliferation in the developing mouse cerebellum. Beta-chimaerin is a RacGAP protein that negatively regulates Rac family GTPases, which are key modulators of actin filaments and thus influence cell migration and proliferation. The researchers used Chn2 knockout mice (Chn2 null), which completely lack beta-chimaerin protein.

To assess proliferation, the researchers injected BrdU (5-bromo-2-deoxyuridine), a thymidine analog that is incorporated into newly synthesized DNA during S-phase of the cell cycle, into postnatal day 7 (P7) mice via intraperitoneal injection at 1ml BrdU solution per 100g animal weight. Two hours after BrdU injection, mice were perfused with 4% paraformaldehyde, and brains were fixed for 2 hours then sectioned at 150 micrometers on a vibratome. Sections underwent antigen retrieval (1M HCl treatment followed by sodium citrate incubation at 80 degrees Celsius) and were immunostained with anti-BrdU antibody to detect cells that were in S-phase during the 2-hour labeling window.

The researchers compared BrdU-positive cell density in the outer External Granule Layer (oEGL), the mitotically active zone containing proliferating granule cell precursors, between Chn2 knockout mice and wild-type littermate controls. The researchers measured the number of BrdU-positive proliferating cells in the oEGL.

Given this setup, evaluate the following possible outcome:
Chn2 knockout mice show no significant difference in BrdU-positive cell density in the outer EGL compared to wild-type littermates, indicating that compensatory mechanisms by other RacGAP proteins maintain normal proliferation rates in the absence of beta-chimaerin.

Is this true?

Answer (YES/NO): NO